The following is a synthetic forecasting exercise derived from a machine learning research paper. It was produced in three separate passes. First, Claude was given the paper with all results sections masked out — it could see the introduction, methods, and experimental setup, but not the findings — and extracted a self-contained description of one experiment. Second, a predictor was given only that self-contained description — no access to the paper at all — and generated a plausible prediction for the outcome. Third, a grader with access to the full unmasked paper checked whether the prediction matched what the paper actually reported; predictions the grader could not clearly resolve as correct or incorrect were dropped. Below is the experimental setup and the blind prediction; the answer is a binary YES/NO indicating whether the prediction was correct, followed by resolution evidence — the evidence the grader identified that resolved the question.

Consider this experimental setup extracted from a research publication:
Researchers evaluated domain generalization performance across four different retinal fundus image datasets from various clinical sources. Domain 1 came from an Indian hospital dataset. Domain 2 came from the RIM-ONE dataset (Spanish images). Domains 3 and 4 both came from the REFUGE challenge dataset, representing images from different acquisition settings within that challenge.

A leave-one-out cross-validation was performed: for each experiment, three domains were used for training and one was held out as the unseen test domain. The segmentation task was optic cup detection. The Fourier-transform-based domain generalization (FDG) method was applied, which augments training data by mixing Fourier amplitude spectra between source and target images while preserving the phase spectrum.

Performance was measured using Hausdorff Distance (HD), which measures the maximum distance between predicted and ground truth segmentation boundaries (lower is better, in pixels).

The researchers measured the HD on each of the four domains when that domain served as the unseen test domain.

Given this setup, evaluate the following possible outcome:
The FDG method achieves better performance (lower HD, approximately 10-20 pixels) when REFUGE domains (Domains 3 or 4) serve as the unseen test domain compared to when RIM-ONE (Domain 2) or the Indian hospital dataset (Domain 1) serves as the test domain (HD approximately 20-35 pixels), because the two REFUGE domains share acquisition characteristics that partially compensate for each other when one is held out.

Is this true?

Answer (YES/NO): NO